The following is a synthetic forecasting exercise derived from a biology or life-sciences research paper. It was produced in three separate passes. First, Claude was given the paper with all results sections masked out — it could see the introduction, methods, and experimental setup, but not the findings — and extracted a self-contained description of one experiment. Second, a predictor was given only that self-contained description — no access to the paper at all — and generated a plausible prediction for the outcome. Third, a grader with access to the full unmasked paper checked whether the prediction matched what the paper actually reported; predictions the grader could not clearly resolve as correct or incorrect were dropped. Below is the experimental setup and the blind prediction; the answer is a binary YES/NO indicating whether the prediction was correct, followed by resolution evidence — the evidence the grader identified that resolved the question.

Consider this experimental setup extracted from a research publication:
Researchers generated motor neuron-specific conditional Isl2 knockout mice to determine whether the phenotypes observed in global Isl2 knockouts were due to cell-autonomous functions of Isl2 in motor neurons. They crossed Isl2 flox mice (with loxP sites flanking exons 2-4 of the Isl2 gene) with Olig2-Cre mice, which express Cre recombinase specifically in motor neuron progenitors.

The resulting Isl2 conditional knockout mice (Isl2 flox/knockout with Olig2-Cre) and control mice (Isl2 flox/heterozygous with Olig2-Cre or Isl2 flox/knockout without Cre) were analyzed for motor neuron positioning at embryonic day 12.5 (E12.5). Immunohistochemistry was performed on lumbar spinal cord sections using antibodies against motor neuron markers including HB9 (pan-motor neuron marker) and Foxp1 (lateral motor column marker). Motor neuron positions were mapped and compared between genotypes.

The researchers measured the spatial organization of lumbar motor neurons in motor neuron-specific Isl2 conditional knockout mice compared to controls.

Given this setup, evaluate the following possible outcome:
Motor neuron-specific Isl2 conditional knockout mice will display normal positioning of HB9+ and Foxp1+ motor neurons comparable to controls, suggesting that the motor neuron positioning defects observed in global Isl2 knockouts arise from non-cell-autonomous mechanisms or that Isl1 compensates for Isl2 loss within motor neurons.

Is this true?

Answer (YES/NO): NO